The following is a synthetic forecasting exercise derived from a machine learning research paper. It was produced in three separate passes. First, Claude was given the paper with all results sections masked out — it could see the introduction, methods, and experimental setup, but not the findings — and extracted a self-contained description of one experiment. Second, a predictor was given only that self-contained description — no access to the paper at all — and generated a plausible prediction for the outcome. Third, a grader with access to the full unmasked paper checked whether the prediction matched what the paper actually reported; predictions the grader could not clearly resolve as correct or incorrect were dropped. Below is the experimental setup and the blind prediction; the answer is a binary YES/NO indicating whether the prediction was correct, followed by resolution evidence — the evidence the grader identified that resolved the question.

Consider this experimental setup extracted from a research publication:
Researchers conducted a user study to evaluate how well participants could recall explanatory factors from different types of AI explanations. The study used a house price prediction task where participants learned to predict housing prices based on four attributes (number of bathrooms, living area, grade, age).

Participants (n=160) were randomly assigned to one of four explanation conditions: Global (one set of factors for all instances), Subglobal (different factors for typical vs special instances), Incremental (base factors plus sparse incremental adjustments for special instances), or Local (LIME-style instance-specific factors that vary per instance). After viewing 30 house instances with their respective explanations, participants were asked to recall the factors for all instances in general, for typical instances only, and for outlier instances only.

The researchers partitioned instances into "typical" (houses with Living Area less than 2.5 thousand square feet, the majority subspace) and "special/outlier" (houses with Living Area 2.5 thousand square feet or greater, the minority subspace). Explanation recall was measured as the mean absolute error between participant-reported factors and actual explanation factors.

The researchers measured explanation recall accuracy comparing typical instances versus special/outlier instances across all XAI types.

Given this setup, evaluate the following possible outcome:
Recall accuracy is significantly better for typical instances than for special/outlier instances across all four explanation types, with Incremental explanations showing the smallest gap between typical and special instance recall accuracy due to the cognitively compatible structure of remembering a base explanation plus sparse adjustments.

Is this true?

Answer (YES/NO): NO